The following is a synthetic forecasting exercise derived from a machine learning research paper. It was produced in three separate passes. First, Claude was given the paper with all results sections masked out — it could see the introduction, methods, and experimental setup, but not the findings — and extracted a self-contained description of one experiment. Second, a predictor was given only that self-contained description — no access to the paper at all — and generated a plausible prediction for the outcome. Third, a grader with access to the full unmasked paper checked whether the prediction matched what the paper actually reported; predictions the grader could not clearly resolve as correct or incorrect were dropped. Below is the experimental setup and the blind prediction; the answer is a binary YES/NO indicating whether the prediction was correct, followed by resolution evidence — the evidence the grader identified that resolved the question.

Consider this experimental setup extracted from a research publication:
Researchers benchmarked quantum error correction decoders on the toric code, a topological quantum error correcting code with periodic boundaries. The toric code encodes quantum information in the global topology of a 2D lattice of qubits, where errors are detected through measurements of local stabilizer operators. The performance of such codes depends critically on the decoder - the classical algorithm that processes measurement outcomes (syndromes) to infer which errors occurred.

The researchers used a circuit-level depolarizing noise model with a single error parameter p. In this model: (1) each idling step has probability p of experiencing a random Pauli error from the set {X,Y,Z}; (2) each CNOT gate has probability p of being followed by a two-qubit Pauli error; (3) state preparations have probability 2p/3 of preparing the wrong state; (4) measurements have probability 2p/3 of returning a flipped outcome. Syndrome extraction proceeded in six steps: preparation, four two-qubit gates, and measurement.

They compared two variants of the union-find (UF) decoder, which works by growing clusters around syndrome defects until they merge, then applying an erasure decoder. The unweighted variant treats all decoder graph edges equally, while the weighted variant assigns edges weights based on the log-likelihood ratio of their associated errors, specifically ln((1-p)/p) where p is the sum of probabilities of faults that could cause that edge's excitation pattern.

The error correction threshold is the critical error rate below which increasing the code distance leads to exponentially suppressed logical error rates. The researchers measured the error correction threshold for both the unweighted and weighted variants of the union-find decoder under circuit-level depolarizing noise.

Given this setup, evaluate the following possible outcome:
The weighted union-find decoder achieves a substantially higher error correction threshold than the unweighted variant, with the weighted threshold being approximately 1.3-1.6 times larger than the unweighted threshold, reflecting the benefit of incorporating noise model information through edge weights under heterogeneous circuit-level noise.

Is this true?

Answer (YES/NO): NO